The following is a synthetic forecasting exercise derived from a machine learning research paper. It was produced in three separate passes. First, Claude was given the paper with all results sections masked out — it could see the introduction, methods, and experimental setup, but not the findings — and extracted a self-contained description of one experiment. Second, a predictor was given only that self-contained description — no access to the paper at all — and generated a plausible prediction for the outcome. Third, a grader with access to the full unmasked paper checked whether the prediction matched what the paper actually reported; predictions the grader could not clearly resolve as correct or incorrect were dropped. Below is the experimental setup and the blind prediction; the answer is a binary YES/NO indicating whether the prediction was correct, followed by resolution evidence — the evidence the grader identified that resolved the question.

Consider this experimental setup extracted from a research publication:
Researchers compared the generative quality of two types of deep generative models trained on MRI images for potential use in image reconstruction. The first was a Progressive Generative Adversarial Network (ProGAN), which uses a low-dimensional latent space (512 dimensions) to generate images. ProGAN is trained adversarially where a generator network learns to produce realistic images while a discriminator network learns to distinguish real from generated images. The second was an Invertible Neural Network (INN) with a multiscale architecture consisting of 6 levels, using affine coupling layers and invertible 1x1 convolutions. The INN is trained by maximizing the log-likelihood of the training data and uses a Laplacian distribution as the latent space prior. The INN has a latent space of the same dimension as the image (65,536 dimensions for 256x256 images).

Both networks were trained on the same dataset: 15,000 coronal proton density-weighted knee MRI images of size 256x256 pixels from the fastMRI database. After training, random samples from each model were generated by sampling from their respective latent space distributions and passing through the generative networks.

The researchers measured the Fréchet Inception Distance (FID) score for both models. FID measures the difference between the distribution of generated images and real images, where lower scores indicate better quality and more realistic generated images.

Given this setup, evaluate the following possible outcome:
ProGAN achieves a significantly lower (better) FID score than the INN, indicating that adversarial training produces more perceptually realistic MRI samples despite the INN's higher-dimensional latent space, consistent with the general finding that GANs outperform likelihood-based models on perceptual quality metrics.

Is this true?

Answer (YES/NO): YES